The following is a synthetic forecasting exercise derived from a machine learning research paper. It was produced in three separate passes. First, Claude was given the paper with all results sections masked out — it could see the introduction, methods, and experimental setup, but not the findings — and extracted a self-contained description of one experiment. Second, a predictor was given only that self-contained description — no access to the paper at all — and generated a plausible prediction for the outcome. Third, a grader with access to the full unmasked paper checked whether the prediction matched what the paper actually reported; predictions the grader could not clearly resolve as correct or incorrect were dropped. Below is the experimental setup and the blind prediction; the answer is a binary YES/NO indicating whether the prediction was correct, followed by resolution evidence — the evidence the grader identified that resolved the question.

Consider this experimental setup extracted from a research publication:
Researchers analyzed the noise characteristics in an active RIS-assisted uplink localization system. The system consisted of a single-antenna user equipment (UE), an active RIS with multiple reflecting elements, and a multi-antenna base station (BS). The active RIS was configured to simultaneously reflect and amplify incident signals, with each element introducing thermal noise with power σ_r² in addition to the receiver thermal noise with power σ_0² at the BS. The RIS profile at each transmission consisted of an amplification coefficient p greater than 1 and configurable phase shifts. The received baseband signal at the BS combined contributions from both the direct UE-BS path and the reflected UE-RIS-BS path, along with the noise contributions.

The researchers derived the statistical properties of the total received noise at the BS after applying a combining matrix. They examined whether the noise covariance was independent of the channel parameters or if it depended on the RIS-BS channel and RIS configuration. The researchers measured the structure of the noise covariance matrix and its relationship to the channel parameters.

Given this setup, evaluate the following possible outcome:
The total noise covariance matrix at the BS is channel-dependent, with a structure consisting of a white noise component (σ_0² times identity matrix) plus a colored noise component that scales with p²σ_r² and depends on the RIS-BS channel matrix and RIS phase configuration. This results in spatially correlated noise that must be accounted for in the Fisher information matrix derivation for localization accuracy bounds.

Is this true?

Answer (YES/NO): NO